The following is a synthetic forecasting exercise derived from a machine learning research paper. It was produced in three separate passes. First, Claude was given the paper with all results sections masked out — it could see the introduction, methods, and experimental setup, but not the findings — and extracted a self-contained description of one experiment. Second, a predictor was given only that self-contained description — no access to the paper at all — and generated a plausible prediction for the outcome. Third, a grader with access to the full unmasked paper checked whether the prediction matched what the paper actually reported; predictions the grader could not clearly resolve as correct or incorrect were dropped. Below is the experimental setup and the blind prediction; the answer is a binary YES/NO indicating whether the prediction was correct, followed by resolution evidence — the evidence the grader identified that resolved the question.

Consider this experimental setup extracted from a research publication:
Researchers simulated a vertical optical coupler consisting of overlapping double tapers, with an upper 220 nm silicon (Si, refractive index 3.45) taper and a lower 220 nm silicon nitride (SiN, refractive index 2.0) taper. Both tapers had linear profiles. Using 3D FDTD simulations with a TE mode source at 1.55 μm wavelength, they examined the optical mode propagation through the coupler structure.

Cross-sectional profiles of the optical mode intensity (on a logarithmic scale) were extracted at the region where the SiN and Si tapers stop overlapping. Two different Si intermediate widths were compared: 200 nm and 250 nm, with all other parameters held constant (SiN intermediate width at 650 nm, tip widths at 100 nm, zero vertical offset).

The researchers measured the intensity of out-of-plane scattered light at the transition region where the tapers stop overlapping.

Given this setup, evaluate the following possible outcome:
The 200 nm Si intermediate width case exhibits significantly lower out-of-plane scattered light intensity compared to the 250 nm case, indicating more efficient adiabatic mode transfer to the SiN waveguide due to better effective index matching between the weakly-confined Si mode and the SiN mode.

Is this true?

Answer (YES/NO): NO